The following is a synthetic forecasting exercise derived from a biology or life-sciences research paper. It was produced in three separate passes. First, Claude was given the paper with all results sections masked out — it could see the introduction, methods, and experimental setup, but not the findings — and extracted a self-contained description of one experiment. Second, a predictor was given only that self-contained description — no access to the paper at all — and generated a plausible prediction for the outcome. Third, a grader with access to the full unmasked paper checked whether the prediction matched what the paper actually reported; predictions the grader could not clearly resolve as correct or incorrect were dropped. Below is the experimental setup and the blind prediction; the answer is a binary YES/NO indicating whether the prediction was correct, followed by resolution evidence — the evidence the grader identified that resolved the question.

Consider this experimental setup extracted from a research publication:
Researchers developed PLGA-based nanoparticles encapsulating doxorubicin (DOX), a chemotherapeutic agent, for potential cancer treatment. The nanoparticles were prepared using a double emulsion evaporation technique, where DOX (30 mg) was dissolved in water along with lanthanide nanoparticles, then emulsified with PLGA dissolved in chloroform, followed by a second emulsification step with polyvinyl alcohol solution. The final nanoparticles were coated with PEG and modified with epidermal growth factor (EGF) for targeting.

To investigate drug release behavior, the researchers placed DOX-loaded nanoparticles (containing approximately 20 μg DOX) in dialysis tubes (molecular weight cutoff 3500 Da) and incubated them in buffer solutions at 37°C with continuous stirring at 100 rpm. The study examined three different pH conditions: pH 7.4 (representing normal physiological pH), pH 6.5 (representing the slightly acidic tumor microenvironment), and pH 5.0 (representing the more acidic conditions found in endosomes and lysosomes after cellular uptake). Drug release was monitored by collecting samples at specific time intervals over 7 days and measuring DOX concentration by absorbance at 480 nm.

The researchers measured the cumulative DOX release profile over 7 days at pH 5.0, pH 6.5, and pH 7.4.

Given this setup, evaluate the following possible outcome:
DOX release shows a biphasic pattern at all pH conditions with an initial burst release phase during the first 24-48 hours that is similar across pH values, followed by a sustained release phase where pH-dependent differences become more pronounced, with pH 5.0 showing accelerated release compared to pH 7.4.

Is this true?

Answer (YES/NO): NO